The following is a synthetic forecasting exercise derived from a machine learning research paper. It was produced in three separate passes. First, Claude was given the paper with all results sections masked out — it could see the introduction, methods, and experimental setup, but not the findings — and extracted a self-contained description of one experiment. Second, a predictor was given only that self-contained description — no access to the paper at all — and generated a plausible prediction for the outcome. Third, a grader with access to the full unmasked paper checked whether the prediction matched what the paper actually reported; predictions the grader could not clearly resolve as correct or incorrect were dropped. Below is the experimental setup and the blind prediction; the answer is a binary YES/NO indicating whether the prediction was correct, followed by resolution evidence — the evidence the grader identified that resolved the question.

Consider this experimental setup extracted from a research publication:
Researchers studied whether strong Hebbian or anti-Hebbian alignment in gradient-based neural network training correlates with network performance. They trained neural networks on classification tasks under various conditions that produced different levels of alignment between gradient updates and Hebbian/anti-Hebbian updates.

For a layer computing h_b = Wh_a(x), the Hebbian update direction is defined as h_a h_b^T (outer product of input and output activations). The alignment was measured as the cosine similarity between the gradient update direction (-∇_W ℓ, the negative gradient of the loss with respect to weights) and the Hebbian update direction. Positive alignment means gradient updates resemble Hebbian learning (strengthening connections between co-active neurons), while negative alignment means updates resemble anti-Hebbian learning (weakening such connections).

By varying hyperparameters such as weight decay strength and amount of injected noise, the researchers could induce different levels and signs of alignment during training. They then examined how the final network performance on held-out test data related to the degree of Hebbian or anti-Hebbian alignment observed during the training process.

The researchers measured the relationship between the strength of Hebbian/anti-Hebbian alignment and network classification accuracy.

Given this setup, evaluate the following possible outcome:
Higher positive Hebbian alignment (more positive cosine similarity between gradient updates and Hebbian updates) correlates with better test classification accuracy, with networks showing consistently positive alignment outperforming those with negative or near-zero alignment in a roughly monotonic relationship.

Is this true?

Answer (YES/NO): NO